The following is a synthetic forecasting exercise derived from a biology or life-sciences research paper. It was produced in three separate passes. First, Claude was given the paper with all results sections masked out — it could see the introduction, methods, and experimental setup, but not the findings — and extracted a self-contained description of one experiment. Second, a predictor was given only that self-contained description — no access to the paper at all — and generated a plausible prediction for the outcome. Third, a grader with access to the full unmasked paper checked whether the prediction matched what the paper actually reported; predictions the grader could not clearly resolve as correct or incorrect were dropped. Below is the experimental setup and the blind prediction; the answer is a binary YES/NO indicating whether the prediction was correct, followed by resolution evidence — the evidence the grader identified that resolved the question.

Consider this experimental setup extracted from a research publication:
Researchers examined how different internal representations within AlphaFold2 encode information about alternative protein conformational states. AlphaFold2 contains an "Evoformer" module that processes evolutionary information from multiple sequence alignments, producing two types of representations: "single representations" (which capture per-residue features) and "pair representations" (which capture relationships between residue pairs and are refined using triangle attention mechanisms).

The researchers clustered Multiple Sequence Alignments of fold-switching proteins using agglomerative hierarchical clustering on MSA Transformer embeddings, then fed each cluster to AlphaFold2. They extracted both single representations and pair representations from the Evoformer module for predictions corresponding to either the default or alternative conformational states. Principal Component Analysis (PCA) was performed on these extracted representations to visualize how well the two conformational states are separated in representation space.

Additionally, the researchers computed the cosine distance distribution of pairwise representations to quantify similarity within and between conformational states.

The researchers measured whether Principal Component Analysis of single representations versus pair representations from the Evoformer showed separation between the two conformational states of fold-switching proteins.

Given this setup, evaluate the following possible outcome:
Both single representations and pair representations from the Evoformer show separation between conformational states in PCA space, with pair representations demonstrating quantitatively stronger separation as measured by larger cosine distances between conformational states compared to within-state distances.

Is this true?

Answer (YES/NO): NO